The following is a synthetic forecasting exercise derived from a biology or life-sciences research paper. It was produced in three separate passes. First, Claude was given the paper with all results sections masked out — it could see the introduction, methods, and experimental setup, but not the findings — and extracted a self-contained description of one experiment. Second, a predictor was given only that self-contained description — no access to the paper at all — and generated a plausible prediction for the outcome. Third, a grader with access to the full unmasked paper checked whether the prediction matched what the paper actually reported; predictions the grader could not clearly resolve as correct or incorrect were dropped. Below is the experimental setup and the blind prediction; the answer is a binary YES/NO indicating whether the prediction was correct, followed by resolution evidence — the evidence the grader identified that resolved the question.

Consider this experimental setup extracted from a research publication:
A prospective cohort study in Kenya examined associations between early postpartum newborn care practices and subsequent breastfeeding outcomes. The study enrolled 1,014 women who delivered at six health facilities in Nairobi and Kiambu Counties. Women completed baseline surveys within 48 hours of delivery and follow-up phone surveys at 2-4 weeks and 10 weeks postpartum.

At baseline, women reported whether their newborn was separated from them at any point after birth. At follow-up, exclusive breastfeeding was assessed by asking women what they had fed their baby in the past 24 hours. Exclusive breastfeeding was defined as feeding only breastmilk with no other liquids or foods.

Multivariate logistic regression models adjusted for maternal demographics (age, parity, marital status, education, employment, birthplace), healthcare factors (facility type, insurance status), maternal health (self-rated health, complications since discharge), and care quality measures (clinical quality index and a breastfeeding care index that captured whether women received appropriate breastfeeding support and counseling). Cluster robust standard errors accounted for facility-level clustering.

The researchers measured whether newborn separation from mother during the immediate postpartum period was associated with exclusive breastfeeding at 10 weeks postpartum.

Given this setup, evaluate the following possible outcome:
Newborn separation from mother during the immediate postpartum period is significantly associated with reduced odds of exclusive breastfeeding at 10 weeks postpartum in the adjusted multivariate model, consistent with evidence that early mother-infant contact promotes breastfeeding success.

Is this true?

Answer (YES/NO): NO